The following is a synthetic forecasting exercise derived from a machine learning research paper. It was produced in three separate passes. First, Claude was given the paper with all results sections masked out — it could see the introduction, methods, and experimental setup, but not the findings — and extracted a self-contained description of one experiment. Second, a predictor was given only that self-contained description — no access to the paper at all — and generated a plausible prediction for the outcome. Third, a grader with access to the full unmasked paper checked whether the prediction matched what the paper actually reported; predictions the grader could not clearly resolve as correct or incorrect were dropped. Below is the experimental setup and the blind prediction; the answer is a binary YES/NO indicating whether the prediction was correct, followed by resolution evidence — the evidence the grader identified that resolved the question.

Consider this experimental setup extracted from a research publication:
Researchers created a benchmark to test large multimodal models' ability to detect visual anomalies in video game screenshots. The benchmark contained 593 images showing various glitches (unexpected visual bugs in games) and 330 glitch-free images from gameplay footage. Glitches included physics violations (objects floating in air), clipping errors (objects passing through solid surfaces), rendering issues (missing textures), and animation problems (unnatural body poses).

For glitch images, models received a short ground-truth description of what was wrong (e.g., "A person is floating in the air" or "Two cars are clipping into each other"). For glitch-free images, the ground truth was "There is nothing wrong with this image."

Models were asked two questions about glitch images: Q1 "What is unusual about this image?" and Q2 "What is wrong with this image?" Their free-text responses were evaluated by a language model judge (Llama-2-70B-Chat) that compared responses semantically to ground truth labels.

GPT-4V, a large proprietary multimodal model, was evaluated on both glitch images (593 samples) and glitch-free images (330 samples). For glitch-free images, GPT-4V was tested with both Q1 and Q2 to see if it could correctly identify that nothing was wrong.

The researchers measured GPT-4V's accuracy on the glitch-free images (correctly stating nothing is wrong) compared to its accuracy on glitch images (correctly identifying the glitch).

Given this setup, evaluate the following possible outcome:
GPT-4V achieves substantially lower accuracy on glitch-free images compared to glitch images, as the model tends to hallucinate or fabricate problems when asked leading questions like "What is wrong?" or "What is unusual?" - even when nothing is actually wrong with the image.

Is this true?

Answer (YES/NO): NO